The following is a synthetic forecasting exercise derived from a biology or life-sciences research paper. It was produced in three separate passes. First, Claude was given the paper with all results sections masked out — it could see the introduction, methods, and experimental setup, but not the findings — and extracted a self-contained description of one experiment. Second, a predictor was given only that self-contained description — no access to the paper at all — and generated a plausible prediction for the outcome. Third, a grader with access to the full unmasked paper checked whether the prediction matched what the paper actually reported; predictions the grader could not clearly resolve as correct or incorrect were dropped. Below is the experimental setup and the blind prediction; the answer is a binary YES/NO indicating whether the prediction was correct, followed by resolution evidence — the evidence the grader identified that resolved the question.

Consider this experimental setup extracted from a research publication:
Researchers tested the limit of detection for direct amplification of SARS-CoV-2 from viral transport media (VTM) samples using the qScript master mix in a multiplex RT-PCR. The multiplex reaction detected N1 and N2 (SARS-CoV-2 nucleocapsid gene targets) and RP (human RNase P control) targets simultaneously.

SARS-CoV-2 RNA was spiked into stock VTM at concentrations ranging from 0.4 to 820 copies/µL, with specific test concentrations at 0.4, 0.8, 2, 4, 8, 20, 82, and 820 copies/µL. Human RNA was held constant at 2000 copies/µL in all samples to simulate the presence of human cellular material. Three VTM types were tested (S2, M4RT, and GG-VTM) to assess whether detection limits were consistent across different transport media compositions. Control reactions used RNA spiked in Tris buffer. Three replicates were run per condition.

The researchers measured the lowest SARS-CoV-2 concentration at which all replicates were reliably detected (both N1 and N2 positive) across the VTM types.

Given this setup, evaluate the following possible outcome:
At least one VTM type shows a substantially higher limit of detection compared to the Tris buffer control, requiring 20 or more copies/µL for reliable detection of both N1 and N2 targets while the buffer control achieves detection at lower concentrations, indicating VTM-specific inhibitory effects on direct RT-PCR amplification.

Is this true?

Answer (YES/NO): NO